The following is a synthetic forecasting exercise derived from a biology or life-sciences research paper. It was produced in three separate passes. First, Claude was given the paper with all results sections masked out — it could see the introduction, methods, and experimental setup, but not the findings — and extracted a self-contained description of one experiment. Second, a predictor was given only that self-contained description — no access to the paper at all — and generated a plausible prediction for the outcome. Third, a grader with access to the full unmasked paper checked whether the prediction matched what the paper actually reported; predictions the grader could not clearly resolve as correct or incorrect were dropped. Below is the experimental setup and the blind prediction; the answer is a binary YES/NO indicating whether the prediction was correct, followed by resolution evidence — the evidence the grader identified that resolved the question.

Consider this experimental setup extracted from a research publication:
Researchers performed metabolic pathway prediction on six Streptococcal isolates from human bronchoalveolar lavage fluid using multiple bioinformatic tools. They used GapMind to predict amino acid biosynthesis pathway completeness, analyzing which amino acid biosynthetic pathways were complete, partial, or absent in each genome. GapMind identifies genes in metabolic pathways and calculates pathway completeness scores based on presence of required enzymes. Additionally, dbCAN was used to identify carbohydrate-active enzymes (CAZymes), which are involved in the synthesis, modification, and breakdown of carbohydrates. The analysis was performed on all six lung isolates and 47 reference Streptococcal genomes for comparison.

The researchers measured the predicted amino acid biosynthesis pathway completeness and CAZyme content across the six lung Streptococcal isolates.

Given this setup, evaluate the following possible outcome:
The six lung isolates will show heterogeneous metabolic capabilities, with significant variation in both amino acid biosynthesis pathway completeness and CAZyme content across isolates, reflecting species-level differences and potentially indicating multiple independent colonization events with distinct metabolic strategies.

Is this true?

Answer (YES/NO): NO